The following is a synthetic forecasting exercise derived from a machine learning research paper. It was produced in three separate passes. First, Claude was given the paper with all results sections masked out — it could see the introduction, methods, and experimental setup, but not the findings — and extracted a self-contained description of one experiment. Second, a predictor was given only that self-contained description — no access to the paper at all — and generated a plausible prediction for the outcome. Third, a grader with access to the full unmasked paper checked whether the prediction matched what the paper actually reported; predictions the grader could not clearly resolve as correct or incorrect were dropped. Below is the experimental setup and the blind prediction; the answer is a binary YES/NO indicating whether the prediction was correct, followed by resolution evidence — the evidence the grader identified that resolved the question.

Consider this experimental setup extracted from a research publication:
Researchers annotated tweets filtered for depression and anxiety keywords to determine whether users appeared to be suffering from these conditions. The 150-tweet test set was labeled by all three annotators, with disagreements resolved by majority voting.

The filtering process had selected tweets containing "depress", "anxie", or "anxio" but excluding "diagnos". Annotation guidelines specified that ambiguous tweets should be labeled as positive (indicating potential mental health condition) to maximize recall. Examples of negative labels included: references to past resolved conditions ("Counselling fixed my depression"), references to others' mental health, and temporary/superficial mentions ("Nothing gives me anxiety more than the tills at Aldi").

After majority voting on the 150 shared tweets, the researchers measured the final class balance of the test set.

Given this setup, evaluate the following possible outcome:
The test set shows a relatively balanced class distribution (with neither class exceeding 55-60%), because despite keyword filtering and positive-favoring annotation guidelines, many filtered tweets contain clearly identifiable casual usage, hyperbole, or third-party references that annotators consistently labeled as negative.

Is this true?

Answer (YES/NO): YES